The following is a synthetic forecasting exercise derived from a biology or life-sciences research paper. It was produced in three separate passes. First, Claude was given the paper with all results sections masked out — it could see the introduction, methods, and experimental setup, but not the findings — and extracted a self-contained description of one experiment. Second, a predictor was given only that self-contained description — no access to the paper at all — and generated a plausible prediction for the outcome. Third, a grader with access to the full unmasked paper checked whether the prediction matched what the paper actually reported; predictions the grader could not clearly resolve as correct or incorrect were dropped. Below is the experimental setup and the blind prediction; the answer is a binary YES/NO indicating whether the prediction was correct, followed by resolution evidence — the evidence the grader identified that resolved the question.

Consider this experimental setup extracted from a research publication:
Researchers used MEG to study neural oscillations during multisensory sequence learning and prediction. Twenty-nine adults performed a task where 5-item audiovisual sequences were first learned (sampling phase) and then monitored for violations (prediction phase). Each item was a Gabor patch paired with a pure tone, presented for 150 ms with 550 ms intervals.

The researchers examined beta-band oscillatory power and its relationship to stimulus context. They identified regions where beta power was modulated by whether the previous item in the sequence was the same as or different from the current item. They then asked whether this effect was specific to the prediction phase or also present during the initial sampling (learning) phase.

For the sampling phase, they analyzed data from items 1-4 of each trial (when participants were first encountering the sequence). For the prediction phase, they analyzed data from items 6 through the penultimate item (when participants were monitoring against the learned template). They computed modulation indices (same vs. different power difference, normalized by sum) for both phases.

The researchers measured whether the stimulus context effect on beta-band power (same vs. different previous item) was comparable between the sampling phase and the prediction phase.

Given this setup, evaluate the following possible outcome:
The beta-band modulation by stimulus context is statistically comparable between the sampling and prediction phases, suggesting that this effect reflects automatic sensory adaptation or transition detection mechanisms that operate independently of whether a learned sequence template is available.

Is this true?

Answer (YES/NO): NO